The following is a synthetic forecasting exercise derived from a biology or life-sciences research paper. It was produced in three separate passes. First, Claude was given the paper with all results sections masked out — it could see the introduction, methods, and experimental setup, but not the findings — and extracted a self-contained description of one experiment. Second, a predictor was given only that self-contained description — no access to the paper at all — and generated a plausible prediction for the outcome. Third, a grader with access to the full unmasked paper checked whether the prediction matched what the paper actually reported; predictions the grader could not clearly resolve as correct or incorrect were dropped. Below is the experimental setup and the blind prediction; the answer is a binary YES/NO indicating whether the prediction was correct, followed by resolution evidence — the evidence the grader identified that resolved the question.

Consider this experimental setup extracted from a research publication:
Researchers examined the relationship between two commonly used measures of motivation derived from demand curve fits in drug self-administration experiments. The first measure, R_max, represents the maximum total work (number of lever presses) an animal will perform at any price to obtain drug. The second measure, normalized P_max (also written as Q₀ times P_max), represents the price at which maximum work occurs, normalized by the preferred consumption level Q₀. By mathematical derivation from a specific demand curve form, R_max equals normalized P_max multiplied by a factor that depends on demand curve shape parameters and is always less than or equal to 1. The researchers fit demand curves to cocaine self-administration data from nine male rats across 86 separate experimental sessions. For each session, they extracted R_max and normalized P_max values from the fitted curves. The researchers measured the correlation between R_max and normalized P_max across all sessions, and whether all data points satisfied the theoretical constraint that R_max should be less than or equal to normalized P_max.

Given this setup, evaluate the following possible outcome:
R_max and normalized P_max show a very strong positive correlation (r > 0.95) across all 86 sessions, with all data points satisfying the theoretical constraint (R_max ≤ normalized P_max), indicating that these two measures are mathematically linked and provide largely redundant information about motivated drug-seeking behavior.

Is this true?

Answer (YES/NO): NO